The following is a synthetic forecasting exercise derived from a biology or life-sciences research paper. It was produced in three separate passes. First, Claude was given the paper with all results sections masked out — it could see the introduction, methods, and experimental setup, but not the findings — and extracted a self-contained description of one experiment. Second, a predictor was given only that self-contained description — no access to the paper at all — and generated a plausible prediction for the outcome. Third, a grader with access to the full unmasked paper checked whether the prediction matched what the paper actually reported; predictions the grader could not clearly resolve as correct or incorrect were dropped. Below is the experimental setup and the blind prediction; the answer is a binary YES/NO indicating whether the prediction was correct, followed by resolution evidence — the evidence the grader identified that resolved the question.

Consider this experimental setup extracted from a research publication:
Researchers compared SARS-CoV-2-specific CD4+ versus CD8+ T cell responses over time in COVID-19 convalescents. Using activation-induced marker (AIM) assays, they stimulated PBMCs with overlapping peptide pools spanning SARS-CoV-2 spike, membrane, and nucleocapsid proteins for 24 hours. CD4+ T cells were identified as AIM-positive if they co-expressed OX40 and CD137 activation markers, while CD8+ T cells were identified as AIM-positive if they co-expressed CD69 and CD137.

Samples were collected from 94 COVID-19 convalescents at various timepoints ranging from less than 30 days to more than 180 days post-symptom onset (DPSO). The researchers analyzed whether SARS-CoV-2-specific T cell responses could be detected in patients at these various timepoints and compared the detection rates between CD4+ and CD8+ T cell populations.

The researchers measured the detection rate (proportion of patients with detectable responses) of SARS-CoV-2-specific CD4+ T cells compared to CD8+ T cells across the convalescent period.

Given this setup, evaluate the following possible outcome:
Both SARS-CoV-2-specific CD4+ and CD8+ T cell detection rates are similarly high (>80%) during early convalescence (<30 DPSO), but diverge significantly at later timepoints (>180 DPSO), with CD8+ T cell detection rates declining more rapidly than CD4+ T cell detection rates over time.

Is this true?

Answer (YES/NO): NO